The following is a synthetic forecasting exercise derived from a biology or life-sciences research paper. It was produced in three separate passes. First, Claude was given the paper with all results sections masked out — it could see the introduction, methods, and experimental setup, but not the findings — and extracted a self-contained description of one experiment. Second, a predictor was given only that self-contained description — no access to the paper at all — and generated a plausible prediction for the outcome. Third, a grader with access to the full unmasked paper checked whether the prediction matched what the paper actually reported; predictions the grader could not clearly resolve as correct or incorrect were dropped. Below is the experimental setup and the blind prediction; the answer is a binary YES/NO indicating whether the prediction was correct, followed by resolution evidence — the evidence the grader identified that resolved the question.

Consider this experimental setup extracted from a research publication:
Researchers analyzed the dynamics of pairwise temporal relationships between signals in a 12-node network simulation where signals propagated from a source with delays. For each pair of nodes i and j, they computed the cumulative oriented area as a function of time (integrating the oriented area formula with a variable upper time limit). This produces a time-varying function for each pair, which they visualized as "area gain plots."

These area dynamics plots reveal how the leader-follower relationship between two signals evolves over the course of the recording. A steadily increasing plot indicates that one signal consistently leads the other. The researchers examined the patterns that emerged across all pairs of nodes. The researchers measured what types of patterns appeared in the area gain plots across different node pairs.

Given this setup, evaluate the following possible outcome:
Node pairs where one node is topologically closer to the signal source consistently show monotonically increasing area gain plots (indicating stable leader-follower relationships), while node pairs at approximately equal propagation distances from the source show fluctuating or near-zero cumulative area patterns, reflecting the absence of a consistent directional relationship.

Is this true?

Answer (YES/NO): NO